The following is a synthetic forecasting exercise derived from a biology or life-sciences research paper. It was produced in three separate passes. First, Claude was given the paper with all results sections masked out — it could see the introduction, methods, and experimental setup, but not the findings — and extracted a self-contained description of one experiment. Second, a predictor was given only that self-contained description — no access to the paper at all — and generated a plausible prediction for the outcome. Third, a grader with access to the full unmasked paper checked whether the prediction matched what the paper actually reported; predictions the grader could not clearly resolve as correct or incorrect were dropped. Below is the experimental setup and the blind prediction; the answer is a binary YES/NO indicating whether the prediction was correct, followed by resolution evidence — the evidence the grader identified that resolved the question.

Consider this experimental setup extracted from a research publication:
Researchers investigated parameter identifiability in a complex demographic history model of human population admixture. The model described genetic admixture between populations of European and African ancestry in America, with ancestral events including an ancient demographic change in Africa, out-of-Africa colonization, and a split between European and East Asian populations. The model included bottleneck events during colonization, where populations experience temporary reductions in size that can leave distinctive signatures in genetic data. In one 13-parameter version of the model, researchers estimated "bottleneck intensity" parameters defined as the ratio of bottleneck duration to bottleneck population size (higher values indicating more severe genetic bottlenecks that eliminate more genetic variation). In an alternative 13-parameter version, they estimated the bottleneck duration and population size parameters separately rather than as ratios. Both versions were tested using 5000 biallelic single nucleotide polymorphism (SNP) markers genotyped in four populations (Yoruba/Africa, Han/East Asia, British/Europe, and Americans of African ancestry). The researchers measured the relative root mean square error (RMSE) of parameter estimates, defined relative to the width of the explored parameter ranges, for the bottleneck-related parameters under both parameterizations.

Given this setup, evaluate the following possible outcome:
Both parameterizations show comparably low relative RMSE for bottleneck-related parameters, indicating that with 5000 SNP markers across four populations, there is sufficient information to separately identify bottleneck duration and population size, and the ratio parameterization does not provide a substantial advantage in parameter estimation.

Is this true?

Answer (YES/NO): NO